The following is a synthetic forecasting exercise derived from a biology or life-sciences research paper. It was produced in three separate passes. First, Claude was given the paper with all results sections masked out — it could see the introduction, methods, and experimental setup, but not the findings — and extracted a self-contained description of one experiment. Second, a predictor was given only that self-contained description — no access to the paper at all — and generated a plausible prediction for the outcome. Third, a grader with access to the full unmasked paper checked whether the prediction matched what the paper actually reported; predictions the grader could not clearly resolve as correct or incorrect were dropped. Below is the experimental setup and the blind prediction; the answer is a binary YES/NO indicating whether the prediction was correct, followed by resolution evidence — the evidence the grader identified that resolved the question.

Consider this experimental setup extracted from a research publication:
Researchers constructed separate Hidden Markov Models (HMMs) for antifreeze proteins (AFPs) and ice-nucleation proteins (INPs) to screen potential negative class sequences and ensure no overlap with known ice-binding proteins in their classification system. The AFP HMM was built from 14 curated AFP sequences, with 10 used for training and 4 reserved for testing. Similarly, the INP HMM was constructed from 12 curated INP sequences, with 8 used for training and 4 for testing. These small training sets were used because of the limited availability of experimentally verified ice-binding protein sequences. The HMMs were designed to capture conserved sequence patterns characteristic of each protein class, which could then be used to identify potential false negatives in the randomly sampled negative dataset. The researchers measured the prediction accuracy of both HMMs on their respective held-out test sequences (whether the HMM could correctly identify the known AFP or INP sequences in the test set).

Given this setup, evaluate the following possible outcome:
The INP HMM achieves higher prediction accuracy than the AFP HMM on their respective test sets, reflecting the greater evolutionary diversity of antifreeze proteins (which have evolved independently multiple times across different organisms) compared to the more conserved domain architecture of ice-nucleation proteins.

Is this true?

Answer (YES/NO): NO